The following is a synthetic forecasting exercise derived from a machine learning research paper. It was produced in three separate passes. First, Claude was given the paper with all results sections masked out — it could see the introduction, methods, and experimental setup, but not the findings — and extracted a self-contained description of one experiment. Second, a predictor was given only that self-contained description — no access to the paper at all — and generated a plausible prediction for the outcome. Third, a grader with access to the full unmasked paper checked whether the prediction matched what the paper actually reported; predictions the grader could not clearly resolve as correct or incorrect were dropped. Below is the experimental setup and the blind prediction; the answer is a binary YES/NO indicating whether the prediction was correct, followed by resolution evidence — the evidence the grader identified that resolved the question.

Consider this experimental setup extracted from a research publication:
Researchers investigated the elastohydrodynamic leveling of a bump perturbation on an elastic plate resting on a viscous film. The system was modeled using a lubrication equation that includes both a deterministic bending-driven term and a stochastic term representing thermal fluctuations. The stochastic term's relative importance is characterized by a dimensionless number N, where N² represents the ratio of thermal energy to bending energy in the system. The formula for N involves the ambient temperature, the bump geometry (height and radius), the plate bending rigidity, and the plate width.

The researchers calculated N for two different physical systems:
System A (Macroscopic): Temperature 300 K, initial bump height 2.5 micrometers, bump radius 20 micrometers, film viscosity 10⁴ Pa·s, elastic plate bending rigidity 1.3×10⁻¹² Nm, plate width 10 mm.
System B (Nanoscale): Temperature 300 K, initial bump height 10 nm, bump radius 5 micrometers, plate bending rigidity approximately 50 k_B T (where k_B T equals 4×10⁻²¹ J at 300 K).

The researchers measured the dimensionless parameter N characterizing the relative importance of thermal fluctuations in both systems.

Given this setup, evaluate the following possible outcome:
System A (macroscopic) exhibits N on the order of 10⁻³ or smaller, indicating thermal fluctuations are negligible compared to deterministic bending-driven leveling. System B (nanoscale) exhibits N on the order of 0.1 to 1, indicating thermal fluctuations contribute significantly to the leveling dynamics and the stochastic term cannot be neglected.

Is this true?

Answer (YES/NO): NO